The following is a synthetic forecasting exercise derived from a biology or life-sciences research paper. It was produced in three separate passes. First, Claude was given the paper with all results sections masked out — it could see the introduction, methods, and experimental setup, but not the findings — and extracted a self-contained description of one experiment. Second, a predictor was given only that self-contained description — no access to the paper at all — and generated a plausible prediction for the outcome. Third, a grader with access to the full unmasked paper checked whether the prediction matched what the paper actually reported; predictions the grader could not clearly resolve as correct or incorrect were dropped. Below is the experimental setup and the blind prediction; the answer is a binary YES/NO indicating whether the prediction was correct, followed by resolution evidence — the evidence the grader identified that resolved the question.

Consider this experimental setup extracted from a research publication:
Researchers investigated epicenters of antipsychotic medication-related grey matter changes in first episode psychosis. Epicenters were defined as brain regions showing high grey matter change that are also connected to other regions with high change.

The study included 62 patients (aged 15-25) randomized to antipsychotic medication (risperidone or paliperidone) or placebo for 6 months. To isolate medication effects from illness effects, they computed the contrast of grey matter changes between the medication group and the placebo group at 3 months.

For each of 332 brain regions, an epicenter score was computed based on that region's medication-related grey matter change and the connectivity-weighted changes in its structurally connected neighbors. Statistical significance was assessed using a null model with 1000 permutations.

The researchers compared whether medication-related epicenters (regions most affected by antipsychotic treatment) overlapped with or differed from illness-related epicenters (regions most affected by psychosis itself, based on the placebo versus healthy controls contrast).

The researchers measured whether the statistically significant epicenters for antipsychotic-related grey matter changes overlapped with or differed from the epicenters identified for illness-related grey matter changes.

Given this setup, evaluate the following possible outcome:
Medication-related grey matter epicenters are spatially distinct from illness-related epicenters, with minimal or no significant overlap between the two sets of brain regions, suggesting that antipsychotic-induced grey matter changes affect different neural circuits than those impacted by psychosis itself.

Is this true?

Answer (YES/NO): YES